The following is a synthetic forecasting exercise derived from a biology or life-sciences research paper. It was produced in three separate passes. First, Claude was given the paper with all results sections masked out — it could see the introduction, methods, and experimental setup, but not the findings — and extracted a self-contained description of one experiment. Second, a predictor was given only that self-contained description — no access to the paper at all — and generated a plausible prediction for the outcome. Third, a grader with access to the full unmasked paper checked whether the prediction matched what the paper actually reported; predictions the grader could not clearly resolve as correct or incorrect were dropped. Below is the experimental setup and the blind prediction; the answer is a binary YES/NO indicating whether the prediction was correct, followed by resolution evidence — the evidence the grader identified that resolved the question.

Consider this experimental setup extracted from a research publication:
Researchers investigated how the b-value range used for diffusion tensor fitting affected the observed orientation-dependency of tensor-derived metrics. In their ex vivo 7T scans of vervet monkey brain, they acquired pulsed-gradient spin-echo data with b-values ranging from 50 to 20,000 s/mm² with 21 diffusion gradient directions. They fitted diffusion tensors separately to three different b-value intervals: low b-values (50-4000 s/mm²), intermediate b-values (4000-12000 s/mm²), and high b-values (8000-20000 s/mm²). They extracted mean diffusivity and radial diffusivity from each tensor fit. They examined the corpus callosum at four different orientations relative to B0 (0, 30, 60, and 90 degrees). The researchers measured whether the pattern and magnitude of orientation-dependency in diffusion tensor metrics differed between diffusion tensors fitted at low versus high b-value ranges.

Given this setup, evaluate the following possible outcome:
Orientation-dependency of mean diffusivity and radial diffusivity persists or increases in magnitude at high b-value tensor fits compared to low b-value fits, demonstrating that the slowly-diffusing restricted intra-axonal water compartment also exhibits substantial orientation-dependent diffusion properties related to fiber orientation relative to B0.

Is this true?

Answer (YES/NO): NO